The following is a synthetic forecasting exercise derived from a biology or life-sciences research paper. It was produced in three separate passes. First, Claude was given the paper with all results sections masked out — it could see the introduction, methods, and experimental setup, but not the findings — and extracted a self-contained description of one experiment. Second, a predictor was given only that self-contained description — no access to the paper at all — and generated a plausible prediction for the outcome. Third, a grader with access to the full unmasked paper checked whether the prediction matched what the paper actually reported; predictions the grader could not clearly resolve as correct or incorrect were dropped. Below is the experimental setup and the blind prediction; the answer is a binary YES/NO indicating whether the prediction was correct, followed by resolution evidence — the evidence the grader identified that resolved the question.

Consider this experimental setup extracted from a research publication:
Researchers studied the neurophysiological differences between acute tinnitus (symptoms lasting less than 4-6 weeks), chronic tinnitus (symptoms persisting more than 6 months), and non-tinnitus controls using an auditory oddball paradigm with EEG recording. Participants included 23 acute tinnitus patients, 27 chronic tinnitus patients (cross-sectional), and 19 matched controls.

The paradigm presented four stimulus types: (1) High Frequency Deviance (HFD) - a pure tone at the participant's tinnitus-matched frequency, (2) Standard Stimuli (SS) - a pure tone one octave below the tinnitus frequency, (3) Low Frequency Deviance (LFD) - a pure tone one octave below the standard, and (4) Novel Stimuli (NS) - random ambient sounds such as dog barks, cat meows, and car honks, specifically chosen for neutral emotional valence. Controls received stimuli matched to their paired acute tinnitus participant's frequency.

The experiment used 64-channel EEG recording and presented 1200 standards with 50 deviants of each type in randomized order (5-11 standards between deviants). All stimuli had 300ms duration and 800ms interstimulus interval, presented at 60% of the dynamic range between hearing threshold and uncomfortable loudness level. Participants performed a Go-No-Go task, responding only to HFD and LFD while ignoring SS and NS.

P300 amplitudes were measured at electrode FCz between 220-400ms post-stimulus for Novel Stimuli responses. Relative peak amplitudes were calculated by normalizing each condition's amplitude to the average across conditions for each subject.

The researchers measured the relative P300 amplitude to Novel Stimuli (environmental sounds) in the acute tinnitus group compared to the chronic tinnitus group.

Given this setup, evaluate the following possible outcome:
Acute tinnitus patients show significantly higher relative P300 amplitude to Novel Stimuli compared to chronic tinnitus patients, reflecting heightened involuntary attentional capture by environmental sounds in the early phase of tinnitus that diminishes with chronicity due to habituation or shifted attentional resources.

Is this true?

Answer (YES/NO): NO